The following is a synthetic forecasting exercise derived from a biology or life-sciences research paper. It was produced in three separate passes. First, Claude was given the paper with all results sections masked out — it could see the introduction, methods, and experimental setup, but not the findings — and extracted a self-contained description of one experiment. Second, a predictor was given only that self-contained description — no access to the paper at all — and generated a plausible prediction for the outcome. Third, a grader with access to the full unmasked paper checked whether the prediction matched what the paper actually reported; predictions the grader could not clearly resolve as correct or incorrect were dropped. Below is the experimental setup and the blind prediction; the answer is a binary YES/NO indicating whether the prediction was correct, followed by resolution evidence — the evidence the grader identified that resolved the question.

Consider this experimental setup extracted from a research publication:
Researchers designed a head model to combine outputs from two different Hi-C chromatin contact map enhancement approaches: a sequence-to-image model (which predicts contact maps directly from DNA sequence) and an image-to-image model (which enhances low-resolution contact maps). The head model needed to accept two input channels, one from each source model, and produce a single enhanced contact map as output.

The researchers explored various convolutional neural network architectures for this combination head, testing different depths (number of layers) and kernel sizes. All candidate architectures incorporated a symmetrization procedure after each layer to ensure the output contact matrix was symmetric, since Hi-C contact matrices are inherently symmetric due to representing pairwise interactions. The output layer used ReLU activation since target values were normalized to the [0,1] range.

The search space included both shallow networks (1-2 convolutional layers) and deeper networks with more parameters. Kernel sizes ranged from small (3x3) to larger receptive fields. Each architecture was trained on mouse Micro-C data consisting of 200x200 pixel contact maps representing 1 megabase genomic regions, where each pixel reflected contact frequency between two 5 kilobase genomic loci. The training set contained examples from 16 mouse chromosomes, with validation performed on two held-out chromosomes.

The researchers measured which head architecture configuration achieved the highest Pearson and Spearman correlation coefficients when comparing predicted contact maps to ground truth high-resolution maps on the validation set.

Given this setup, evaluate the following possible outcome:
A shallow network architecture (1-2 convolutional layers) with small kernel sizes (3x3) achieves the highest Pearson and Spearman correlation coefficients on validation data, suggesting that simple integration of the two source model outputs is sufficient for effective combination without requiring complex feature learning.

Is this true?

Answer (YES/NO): YES